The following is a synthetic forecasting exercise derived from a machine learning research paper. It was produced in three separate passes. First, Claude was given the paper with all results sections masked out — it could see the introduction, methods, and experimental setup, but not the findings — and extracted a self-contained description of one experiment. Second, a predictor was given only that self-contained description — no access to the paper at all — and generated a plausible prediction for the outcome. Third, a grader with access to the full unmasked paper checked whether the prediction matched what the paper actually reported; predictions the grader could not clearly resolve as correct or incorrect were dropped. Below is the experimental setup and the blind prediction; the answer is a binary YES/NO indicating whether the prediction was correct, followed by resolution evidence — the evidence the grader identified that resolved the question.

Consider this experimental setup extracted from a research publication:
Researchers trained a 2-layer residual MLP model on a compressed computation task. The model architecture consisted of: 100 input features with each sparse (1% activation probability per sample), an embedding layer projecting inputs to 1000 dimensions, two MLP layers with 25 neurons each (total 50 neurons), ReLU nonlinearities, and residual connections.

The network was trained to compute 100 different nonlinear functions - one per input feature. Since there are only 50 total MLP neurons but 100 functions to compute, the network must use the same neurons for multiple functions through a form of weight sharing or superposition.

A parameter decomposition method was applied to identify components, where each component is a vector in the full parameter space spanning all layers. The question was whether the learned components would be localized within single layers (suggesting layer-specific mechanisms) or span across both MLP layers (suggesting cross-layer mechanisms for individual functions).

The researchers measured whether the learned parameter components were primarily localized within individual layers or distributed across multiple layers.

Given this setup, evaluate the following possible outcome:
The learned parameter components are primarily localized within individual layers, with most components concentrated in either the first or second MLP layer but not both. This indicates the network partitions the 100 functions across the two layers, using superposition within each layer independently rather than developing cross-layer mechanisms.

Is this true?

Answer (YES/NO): NO